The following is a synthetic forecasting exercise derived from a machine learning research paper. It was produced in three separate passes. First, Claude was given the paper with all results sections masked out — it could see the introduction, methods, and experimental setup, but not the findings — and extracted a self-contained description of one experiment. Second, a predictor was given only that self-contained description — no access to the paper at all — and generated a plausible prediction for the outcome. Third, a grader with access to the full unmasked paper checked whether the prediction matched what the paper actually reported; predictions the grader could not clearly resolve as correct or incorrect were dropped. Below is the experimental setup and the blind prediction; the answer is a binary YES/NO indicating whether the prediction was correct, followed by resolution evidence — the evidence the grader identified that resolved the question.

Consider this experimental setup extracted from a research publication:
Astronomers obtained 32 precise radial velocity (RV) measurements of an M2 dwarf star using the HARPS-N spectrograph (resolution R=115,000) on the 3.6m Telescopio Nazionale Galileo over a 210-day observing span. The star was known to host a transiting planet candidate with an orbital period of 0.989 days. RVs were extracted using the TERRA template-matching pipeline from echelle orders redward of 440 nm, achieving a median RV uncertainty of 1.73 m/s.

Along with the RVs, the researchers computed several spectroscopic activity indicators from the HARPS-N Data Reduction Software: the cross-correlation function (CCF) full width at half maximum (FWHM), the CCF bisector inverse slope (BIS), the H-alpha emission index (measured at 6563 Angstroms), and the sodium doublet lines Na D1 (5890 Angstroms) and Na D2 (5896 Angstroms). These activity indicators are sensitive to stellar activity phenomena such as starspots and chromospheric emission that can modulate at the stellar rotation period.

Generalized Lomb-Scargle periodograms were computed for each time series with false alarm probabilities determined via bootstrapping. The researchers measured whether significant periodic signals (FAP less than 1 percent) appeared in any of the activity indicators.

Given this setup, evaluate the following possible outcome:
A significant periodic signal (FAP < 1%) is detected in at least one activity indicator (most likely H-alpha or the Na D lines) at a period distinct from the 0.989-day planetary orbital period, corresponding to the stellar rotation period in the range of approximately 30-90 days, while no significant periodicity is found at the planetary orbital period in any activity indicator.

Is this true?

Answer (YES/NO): NO